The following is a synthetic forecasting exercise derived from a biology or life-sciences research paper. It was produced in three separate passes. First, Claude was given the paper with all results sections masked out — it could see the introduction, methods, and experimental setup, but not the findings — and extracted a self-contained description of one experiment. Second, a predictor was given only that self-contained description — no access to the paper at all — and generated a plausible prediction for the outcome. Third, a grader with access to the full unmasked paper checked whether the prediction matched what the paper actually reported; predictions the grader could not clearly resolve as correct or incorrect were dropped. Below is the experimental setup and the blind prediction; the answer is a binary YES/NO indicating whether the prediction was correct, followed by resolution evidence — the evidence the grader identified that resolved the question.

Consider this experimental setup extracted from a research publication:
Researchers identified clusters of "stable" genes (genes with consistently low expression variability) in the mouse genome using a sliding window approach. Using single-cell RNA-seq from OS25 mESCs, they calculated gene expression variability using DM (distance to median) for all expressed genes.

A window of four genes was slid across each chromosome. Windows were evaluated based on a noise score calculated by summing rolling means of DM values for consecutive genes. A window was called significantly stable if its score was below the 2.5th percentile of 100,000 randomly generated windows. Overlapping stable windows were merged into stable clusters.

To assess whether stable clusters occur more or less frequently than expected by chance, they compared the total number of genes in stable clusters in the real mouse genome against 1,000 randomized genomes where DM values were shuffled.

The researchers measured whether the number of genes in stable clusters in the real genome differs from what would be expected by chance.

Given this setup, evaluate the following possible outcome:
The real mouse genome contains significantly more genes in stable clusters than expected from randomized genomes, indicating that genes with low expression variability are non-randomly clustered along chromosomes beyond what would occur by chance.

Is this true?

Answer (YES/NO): NO